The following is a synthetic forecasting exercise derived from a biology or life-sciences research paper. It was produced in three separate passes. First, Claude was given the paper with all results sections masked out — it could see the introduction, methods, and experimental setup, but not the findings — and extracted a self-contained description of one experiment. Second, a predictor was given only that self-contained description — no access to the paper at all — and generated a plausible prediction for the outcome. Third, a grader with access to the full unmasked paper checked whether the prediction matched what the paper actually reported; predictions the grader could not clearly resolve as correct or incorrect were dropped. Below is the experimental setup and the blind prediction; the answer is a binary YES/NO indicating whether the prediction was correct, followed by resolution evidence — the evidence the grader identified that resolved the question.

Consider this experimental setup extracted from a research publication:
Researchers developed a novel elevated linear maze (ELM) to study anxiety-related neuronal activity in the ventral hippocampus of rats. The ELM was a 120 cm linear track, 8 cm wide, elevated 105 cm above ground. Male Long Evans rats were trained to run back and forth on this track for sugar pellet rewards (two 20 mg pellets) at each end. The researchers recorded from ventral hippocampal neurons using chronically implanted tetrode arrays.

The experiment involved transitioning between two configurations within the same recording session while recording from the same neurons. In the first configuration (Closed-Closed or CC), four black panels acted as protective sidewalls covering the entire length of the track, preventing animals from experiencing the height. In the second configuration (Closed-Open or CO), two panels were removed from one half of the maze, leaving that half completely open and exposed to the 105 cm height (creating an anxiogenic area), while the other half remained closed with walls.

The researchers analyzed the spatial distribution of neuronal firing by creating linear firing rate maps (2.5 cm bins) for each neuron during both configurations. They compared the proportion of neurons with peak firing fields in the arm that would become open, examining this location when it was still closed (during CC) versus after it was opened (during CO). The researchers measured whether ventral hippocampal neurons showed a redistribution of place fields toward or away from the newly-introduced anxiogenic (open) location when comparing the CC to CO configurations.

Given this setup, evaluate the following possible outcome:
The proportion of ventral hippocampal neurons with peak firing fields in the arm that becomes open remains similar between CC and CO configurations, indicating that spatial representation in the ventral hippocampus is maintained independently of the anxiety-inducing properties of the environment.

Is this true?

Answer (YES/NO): NO